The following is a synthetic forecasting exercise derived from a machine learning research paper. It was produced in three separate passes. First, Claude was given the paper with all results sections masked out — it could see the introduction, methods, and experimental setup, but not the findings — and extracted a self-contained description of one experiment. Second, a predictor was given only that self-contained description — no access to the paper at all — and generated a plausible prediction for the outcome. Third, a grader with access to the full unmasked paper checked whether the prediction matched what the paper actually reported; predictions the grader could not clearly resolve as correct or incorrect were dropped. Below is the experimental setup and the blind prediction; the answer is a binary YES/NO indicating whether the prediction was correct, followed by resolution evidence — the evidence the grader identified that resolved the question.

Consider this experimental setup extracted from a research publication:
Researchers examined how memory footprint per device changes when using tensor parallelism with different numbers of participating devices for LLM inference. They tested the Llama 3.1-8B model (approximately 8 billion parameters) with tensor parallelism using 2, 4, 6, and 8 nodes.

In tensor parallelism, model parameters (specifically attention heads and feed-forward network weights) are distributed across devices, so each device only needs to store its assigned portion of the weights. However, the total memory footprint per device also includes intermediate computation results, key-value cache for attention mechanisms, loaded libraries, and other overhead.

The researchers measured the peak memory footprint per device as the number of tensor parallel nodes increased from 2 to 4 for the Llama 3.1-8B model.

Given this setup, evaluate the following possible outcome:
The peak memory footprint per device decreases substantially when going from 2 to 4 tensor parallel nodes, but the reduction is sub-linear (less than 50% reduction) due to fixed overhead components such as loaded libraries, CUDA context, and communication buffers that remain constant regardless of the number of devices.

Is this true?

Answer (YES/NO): YES